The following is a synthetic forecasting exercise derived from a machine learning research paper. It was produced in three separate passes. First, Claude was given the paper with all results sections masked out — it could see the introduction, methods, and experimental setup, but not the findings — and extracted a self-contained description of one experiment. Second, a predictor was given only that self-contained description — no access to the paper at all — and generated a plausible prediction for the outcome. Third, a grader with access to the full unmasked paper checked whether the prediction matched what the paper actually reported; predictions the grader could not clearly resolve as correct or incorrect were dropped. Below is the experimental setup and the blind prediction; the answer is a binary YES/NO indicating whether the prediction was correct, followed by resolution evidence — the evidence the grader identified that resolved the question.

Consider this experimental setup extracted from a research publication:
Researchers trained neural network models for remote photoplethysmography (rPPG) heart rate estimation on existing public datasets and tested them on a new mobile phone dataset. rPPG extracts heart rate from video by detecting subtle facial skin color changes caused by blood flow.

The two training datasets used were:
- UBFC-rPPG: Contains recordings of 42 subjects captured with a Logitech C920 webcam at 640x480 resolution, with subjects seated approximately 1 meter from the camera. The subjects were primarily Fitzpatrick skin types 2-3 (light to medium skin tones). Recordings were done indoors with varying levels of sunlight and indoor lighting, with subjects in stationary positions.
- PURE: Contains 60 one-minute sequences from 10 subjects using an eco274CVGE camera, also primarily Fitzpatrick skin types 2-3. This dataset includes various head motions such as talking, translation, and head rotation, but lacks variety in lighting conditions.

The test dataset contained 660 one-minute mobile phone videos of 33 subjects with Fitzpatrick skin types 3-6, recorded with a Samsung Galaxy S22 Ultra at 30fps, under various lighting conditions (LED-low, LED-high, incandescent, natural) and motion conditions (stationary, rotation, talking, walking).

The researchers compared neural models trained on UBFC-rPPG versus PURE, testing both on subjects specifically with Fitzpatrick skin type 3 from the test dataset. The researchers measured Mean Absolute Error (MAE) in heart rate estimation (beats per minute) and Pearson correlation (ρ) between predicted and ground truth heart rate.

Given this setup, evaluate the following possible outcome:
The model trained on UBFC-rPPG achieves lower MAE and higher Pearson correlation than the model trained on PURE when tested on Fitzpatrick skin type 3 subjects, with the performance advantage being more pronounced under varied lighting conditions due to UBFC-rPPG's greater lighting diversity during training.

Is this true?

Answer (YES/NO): NO